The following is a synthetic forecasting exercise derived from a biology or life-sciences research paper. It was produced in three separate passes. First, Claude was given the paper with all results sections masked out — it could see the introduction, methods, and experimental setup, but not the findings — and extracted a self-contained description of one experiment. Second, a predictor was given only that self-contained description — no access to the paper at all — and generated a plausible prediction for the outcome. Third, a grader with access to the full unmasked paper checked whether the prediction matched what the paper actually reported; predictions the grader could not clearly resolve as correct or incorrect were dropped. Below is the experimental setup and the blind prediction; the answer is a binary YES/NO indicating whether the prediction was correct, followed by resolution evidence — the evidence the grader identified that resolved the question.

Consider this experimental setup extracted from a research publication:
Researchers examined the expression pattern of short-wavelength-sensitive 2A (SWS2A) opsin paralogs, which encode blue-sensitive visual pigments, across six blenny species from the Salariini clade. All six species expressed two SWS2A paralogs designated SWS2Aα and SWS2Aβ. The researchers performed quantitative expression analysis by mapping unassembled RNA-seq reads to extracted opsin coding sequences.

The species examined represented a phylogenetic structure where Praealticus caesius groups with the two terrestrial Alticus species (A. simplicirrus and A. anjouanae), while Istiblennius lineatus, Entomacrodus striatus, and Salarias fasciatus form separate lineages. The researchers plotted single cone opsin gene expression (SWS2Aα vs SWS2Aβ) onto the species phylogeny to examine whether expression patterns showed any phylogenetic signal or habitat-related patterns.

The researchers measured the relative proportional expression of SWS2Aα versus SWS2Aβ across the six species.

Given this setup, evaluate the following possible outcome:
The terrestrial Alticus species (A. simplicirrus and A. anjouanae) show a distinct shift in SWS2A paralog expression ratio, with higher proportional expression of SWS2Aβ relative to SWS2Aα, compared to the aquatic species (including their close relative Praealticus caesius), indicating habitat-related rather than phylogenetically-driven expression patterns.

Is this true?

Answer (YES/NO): NO